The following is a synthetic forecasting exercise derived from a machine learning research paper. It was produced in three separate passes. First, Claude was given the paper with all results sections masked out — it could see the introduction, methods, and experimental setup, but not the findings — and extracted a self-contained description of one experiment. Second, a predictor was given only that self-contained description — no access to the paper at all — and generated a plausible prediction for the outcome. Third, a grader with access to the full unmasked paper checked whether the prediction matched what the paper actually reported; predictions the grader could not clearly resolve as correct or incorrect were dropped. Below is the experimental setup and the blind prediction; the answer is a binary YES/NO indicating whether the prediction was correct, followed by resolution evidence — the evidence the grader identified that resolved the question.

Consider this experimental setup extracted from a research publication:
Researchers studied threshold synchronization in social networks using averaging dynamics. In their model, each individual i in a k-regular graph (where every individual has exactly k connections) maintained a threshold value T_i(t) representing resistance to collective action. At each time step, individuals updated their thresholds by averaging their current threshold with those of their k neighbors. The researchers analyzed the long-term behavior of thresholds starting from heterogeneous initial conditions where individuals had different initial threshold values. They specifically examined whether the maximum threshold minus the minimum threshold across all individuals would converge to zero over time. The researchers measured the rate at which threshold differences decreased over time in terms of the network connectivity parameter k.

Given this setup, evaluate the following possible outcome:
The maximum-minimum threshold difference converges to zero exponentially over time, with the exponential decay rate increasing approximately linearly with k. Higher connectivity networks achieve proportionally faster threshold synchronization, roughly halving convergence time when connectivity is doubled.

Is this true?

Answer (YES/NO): NO